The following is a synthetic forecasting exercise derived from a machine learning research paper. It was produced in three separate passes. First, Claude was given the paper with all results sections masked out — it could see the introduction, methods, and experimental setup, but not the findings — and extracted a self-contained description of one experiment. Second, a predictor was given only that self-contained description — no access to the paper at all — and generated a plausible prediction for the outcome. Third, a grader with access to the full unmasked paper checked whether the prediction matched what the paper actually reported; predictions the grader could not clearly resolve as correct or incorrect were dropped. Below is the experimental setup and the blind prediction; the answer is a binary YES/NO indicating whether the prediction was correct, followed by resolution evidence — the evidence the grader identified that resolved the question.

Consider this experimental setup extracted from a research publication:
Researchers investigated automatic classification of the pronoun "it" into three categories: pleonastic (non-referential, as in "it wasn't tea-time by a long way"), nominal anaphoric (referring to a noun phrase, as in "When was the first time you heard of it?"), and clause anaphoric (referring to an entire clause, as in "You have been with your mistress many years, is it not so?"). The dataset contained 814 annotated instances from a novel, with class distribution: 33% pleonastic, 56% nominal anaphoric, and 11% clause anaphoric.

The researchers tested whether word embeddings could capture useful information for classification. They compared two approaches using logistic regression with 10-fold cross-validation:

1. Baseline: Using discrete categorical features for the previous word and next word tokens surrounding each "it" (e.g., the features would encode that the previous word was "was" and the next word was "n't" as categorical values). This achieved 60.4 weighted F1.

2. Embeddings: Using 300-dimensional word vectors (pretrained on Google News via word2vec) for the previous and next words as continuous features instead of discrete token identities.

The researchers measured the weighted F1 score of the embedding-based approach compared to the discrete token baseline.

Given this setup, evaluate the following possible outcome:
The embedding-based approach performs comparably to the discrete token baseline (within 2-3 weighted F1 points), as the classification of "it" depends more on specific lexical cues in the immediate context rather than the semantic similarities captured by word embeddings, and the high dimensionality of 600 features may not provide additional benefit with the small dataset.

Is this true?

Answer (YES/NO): YES